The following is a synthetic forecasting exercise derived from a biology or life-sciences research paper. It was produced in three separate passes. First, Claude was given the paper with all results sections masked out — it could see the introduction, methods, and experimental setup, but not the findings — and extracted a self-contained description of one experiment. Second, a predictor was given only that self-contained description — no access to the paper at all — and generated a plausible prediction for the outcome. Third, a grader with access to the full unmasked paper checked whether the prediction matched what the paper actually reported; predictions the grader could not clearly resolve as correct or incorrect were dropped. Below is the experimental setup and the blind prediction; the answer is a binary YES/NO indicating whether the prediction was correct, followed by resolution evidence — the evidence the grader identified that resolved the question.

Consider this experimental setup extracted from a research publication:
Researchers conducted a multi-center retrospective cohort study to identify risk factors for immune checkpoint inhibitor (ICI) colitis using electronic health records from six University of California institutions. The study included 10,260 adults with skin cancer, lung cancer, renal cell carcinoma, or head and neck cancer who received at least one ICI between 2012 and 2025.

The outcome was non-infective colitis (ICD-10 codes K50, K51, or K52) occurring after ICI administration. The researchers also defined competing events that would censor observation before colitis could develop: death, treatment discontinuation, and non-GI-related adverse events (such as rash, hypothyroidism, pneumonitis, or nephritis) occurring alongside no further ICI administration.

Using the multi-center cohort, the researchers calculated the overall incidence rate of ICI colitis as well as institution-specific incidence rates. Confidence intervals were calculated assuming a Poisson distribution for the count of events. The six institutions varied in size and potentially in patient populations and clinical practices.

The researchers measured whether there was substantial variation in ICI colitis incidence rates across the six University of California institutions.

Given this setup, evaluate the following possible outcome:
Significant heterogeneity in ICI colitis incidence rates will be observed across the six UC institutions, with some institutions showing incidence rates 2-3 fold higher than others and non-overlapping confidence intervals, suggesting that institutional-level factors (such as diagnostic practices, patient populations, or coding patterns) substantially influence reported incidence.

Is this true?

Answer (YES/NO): NO